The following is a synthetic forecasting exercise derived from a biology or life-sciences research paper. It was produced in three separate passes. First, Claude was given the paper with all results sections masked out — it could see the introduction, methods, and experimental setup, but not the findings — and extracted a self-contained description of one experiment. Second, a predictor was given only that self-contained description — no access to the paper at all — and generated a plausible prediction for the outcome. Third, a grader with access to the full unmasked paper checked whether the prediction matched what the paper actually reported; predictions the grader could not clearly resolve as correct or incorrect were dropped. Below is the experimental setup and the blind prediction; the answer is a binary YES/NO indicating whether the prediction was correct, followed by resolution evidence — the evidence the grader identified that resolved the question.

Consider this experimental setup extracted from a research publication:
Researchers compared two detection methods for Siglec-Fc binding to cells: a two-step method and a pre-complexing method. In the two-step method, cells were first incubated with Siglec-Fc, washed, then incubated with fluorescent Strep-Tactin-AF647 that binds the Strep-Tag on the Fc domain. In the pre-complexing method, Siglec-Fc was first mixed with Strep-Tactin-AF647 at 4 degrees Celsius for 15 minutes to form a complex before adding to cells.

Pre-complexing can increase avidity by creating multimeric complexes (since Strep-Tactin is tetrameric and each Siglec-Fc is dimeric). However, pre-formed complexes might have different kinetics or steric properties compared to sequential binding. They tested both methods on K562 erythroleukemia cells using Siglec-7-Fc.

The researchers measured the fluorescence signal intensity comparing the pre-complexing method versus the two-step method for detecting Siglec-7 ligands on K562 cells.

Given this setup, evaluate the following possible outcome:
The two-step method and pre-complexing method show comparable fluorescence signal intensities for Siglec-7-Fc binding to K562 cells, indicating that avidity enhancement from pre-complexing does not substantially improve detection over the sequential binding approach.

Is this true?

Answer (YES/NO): NO